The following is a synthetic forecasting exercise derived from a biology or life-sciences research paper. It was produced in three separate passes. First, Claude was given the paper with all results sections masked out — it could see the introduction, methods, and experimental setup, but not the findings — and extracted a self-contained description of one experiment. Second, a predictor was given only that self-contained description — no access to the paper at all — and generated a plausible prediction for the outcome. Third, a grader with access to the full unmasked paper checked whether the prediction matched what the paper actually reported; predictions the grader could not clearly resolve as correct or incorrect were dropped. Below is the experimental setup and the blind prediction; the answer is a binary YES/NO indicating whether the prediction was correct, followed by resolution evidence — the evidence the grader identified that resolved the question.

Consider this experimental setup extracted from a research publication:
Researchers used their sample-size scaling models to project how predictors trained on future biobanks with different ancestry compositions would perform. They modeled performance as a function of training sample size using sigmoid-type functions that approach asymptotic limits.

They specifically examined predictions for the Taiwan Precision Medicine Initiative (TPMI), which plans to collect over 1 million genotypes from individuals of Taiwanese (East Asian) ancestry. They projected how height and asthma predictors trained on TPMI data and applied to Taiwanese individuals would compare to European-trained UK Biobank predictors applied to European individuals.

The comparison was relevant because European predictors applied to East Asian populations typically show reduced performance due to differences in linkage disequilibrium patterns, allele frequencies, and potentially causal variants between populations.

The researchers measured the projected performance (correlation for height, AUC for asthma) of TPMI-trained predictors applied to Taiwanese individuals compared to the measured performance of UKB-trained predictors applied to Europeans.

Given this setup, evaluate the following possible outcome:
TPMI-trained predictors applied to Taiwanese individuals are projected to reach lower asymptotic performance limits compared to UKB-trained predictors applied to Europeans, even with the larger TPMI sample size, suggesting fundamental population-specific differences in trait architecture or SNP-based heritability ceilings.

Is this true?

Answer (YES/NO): NO